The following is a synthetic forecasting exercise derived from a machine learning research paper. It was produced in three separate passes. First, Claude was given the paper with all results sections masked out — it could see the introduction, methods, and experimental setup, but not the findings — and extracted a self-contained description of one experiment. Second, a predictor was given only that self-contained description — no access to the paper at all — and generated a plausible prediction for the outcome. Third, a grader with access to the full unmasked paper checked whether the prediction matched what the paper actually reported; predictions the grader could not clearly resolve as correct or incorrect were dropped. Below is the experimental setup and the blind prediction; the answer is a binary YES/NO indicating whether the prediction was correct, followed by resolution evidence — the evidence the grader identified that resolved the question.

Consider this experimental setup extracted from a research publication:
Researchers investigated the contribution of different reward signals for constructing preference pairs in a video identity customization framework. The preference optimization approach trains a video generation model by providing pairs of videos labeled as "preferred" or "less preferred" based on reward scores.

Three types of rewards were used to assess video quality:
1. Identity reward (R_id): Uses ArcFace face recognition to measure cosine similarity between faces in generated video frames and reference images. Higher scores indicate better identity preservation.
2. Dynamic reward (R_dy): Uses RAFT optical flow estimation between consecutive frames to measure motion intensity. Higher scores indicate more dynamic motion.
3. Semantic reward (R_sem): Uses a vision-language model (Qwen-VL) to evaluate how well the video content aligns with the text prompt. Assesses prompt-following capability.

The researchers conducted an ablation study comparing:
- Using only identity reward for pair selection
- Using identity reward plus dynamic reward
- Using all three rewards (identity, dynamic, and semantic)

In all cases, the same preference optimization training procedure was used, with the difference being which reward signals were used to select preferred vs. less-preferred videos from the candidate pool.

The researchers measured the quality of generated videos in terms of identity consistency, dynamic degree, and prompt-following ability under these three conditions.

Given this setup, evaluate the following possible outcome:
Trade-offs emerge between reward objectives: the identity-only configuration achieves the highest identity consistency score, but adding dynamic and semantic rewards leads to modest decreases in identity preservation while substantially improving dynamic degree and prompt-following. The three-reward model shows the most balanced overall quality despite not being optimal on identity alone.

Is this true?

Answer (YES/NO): NO